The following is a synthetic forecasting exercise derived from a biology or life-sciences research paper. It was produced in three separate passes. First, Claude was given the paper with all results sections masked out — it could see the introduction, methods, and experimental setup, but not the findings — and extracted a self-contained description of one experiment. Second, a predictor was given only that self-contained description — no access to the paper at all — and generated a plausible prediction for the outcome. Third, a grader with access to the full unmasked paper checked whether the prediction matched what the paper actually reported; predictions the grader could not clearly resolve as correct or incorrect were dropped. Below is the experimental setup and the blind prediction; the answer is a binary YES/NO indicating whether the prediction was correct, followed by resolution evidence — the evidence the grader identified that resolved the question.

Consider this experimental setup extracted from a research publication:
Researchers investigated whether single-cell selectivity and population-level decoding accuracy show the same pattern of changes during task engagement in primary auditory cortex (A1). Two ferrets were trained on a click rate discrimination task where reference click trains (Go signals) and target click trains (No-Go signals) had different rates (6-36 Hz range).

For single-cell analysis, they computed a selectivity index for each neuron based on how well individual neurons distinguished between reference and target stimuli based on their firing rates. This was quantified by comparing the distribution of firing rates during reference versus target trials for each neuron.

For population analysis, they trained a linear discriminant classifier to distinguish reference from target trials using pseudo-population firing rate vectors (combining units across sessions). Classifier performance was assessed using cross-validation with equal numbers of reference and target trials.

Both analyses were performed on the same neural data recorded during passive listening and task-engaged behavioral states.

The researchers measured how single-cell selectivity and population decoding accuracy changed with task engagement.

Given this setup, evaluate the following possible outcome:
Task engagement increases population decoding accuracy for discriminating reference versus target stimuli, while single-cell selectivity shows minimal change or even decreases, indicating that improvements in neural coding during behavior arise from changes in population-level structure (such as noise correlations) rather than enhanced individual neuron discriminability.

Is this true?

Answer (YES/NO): NO